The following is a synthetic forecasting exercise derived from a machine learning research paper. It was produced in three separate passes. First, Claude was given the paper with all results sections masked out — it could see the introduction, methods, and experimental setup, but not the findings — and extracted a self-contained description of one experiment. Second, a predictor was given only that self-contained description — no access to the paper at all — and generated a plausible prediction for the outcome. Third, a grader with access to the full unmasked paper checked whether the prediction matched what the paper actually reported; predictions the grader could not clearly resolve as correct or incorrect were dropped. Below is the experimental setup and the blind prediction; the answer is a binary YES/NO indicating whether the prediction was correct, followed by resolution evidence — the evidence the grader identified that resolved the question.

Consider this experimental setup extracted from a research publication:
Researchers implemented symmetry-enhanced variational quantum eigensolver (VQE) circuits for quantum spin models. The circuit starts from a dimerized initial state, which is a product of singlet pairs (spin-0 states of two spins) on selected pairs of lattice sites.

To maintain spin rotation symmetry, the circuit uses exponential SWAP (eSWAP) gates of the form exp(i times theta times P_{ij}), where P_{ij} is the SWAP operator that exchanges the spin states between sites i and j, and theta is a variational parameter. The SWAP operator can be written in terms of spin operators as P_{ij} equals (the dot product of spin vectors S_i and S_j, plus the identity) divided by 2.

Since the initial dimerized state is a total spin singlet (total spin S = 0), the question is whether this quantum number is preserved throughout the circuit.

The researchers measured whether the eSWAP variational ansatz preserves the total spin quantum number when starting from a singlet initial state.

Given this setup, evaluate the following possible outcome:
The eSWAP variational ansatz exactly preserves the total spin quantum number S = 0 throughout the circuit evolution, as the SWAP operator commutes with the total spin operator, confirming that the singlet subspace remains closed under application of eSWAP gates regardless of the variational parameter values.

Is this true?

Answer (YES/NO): YES